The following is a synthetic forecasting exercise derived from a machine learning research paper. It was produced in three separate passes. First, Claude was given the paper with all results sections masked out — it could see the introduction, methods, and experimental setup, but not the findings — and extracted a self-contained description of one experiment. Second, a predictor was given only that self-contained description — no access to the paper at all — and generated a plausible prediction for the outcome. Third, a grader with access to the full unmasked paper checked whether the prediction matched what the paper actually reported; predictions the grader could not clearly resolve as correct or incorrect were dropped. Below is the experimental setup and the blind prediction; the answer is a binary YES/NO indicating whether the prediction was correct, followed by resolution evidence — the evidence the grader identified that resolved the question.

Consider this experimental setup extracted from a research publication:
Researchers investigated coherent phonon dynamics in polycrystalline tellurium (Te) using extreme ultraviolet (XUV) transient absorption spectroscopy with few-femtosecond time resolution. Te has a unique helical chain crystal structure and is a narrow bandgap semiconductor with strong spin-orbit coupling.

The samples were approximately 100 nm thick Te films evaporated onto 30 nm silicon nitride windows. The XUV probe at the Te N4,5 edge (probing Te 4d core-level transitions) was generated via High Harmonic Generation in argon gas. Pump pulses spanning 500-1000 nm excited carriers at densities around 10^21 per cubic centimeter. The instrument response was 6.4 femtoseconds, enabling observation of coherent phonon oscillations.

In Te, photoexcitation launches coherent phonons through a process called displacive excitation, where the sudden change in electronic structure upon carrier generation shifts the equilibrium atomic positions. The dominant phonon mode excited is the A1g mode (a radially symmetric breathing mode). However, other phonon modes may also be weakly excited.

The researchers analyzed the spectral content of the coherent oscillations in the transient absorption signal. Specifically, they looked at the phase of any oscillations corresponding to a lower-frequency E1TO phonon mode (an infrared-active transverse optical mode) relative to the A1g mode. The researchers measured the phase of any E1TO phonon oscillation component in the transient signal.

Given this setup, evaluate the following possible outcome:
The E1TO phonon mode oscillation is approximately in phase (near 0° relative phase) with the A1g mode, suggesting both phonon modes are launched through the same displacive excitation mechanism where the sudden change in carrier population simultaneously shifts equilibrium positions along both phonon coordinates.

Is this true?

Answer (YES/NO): NO